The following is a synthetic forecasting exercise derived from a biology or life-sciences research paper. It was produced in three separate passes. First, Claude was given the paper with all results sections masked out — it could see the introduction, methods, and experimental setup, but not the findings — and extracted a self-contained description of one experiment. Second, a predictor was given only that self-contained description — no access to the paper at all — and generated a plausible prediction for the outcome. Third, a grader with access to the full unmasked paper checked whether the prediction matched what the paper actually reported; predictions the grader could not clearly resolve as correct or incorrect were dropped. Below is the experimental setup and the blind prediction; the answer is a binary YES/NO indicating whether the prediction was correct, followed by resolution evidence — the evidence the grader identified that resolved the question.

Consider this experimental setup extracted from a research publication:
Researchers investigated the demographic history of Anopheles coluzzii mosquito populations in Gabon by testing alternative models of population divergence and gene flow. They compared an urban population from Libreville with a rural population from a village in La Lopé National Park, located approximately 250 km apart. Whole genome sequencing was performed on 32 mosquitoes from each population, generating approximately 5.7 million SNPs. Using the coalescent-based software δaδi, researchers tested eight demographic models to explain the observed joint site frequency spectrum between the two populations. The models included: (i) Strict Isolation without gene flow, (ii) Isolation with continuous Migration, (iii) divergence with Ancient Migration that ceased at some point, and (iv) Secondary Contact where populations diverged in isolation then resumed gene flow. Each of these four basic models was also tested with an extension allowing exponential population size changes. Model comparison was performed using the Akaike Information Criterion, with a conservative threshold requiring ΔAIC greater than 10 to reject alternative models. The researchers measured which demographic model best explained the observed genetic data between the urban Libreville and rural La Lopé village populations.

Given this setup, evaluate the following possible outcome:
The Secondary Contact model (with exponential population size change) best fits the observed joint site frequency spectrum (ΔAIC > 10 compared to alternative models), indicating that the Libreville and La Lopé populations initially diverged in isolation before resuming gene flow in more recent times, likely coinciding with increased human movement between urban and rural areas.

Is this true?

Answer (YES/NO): YES